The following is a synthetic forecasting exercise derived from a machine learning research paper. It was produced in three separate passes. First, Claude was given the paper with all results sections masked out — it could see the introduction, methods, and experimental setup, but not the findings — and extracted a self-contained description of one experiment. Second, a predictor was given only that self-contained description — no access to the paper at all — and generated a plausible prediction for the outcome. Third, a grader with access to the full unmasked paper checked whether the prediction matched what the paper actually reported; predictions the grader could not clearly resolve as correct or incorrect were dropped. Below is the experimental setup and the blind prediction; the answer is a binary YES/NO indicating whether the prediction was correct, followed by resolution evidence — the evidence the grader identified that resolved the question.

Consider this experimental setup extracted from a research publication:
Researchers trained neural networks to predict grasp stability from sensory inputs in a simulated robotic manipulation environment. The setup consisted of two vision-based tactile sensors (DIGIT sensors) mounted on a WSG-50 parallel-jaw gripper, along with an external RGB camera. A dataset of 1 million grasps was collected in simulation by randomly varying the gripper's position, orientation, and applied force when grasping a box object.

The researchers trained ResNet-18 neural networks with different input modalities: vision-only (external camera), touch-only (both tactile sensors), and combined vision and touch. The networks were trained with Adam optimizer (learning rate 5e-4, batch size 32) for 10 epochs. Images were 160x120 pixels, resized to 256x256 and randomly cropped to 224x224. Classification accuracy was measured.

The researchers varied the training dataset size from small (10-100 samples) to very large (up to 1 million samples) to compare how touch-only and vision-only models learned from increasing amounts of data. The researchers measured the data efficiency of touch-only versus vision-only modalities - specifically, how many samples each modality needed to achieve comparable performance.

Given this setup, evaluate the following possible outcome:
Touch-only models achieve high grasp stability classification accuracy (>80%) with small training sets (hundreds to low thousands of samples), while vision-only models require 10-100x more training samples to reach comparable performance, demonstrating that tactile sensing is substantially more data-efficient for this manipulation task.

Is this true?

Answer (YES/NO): NO